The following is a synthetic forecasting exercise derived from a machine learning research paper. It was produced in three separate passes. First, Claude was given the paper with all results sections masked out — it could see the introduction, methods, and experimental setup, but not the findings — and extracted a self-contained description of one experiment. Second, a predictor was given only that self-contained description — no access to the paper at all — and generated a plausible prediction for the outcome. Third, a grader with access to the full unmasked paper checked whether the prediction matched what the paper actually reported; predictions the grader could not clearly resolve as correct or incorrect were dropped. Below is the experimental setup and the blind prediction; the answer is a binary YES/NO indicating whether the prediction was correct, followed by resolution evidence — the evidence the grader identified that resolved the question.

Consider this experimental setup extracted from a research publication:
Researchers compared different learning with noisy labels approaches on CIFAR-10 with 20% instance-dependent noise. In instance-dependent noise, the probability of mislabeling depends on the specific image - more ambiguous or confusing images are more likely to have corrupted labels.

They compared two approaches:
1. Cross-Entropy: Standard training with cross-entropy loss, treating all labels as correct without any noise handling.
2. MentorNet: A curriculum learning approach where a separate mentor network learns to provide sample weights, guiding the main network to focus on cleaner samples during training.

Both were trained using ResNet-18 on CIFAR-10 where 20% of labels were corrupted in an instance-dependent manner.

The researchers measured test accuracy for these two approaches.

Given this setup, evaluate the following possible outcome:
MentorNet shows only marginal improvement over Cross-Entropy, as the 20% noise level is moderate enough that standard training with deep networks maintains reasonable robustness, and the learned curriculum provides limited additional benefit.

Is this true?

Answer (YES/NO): NO